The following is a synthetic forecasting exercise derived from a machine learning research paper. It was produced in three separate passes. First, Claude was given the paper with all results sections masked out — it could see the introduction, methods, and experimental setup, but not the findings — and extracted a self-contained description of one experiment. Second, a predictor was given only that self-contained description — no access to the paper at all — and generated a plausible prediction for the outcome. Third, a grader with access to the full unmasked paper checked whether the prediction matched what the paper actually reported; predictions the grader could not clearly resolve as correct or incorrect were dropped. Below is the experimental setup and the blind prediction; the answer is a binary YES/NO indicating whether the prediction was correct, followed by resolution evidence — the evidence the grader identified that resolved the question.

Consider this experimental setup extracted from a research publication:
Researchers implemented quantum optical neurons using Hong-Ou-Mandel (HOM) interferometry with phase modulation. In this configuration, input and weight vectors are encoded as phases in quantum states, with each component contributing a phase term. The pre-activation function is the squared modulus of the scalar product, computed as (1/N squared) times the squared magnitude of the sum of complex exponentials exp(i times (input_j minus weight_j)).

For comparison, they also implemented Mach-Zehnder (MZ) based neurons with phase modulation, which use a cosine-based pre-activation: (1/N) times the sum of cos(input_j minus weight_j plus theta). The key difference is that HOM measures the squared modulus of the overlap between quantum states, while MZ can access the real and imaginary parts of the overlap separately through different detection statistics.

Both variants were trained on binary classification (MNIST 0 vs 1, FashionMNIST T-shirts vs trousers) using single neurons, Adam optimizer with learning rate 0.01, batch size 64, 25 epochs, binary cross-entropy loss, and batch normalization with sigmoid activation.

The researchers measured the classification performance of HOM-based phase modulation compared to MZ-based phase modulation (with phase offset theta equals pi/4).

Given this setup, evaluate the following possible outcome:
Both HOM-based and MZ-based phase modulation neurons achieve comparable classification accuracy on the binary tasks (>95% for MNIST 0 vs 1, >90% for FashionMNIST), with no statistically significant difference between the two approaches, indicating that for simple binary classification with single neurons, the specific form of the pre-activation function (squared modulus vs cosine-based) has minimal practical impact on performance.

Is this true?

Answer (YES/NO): NO